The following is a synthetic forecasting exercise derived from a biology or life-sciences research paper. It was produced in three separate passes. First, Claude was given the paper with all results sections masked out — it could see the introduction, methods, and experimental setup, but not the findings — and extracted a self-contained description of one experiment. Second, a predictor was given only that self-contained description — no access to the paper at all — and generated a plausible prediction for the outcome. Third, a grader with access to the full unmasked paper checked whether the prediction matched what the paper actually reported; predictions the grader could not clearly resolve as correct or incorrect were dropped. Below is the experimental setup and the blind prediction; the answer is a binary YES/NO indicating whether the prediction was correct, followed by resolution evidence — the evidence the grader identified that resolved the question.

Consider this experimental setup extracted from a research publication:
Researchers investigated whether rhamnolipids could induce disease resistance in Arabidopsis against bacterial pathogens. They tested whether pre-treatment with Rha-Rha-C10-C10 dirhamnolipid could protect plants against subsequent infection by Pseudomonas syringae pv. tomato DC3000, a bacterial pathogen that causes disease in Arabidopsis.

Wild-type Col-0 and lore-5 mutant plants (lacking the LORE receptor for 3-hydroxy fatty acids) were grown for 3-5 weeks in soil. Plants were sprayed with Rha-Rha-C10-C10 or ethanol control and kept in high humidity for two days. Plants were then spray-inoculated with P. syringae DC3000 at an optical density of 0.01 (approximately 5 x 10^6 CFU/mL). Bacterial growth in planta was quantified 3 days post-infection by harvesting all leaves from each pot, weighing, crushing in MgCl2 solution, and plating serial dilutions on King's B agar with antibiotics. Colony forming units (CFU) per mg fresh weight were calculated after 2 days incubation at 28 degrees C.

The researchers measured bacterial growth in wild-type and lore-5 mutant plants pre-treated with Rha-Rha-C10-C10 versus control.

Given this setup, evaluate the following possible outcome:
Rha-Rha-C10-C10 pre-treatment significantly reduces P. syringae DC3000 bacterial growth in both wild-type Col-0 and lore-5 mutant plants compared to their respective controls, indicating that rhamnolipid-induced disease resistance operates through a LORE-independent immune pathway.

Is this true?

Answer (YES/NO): YES